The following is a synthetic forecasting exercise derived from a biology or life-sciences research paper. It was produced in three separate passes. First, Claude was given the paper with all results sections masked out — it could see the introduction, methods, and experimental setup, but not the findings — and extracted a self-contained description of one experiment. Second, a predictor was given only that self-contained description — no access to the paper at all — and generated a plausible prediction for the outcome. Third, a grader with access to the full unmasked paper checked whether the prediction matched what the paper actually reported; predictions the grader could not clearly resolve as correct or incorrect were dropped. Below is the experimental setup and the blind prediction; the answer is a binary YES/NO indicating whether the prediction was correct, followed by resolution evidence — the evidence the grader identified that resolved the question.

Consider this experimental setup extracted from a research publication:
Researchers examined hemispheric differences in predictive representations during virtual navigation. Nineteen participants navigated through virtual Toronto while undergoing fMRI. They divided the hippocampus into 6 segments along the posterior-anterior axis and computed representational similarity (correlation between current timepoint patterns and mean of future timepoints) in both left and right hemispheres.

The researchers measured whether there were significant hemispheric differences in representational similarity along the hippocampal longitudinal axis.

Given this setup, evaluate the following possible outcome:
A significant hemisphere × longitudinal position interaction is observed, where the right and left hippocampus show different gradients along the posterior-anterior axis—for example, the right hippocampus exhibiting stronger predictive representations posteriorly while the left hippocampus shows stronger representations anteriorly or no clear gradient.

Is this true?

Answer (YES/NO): NO